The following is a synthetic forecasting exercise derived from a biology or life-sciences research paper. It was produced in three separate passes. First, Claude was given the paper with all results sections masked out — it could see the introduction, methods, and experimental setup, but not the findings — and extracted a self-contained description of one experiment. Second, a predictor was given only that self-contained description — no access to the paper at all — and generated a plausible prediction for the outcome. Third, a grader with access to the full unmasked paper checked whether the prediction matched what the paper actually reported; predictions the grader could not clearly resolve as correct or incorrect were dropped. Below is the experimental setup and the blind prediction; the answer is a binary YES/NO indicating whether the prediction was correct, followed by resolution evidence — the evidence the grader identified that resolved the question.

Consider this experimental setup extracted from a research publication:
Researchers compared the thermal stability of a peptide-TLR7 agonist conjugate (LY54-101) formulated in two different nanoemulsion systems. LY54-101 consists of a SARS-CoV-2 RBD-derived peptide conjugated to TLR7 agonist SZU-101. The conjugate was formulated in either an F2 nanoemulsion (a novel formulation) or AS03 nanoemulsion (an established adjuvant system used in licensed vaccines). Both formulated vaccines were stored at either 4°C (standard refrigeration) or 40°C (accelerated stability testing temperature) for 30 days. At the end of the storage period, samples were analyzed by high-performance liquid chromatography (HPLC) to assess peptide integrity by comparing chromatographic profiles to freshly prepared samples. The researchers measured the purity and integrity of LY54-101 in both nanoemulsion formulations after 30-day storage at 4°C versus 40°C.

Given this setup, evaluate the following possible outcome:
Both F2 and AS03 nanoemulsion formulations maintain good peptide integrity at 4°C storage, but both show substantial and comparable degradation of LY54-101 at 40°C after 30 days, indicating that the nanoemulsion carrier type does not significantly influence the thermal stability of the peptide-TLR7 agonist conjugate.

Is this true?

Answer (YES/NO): NO